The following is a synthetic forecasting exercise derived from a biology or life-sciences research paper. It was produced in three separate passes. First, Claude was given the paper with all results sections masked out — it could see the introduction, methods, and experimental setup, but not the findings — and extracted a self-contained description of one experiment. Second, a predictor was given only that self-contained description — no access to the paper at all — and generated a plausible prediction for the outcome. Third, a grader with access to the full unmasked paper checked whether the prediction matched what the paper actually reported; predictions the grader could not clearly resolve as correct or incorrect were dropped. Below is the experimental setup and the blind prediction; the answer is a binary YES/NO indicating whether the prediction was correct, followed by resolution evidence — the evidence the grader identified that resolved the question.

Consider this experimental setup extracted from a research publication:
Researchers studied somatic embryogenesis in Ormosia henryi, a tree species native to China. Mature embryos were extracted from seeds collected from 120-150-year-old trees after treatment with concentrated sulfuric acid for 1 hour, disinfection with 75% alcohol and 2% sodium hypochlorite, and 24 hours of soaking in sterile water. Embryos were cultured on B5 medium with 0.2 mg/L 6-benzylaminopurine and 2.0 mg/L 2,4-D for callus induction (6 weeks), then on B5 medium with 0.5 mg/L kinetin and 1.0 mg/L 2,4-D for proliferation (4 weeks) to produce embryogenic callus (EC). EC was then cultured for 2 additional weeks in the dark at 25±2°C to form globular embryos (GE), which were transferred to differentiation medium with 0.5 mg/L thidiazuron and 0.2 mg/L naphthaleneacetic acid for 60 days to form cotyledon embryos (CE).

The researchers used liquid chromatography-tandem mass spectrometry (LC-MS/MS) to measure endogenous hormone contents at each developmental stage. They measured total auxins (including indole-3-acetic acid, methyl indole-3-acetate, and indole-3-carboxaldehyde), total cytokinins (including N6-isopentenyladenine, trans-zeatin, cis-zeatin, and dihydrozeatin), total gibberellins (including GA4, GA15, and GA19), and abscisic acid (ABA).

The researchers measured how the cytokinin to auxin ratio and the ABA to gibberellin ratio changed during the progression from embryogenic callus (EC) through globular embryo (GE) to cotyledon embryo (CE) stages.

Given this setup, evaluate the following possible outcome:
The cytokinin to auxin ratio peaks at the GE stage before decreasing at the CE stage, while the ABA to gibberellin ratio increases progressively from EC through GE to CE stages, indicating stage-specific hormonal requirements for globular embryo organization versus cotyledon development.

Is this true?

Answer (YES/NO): NO